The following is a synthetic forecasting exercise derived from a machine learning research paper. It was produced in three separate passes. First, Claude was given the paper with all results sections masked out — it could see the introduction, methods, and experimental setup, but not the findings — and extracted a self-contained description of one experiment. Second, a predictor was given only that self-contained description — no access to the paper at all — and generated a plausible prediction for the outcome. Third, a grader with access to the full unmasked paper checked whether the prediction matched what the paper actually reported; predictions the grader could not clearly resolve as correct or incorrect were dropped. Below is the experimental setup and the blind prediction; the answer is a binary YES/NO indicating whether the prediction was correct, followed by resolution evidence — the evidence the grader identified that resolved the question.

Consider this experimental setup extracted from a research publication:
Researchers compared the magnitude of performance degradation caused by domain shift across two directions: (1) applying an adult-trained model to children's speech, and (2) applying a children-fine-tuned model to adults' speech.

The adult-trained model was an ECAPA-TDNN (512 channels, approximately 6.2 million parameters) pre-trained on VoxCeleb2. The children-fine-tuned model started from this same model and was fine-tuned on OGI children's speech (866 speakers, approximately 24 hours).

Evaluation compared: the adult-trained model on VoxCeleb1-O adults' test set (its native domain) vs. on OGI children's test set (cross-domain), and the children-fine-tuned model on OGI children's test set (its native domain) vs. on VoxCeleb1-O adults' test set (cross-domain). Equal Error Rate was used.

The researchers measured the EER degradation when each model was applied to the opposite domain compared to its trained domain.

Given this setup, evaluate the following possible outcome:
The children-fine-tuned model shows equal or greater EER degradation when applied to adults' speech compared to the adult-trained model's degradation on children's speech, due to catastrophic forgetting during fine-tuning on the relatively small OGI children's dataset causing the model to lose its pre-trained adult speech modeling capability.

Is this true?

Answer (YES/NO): NO